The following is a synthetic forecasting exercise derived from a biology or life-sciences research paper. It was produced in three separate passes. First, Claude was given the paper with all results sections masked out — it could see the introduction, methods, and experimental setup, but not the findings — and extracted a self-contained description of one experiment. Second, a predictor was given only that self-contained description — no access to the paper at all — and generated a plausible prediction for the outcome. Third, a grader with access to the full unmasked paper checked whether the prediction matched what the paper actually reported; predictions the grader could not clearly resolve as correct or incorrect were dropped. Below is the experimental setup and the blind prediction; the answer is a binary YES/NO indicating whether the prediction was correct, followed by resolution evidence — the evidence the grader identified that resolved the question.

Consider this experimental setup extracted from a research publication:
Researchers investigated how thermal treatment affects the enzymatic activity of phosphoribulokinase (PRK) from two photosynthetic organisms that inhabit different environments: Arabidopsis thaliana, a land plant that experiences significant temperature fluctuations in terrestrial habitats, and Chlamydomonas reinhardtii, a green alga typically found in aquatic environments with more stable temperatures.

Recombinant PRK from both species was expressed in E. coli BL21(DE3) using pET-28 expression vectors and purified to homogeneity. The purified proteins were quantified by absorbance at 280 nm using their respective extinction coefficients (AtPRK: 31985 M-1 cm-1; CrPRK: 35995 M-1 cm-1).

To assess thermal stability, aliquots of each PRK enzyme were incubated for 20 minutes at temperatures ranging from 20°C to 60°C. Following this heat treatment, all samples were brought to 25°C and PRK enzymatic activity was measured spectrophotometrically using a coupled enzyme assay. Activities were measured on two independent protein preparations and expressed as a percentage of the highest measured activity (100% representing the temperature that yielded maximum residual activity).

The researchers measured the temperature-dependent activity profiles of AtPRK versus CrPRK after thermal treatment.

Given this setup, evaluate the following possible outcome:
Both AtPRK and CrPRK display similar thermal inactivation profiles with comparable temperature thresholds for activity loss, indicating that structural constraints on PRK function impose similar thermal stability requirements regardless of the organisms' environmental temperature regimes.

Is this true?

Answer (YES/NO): NO